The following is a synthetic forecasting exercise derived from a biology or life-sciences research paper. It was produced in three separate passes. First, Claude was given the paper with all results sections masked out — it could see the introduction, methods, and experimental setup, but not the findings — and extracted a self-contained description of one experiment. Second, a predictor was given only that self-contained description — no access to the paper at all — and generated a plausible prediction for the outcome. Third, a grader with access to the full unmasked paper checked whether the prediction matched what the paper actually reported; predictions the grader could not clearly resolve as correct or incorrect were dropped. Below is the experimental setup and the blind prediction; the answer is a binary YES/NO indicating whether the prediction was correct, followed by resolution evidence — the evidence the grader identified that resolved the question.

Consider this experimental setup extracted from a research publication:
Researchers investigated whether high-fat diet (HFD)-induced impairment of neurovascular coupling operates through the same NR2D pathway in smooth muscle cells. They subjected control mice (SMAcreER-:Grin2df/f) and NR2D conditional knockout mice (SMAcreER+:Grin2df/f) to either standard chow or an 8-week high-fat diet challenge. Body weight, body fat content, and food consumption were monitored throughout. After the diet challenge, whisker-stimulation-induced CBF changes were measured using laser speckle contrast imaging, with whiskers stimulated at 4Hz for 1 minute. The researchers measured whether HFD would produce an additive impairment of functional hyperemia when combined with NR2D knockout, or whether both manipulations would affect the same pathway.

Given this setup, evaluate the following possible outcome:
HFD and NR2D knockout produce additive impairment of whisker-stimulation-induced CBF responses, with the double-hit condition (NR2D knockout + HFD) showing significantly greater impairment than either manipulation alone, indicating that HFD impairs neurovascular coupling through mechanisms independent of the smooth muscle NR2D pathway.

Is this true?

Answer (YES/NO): YES